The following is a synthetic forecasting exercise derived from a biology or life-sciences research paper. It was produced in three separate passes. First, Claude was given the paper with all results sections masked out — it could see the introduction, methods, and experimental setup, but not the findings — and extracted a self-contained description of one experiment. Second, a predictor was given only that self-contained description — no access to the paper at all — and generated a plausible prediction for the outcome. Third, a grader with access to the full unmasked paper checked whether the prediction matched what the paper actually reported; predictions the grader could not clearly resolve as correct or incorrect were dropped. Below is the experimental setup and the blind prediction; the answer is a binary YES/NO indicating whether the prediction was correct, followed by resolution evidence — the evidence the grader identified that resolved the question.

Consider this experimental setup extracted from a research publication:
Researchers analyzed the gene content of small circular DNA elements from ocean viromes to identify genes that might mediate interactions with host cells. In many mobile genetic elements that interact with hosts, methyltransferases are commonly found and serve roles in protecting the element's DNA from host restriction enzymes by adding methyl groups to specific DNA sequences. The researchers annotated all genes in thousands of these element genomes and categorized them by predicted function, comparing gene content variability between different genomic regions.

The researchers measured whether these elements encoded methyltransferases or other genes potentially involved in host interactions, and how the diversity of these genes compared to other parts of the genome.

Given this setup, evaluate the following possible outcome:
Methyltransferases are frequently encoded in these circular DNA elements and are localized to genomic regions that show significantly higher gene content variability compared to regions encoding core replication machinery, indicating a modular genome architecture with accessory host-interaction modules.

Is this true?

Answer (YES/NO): NO